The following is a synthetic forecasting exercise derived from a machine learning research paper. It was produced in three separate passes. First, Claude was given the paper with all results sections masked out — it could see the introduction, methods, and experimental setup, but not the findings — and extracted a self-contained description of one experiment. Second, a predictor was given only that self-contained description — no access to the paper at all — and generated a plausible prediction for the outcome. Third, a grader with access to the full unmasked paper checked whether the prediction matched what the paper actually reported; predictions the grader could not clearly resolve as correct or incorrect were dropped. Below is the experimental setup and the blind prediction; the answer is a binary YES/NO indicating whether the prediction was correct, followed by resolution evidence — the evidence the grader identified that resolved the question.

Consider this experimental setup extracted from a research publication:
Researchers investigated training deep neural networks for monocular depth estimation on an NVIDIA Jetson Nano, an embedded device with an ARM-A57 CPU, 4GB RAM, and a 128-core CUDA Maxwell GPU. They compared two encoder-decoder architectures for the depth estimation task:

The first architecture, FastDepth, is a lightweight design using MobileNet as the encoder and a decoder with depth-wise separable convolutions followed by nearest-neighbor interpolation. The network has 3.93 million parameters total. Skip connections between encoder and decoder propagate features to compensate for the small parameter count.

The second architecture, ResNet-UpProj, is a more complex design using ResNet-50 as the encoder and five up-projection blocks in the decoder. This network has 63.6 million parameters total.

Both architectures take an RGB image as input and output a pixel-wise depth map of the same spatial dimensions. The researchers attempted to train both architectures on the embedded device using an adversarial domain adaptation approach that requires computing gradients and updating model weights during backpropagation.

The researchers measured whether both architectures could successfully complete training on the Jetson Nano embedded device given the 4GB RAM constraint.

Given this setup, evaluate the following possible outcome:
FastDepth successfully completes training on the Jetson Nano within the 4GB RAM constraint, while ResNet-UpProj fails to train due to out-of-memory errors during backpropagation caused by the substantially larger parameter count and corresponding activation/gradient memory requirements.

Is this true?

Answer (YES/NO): NO